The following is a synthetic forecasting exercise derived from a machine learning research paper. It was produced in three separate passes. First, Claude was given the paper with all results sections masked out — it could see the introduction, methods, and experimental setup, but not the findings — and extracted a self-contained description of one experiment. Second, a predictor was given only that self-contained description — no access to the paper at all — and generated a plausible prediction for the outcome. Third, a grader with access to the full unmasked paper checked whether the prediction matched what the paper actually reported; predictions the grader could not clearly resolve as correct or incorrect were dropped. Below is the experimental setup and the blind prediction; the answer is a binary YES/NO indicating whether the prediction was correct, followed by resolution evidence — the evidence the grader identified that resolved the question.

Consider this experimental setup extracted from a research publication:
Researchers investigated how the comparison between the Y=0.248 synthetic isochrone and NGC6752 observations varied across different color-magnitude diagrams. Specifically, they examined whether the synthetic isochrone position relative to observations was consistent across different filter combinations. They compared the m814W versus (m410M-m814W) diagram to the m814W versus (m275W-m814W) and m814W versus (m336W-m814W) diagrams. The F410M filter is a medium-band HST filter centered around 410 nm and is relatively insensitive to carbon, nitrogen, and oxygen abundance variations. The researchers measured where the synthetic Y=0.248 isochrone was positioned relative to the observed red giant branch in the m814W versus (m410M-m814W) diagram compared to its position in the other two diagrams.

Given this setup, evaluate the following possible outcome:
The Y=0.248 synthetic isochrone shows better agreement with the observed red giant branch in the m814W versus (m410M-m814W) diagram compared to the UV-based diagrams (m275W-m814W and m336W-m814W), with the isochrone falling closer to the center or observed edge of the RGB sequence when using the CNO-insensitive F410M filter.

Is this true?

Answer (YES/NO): NO